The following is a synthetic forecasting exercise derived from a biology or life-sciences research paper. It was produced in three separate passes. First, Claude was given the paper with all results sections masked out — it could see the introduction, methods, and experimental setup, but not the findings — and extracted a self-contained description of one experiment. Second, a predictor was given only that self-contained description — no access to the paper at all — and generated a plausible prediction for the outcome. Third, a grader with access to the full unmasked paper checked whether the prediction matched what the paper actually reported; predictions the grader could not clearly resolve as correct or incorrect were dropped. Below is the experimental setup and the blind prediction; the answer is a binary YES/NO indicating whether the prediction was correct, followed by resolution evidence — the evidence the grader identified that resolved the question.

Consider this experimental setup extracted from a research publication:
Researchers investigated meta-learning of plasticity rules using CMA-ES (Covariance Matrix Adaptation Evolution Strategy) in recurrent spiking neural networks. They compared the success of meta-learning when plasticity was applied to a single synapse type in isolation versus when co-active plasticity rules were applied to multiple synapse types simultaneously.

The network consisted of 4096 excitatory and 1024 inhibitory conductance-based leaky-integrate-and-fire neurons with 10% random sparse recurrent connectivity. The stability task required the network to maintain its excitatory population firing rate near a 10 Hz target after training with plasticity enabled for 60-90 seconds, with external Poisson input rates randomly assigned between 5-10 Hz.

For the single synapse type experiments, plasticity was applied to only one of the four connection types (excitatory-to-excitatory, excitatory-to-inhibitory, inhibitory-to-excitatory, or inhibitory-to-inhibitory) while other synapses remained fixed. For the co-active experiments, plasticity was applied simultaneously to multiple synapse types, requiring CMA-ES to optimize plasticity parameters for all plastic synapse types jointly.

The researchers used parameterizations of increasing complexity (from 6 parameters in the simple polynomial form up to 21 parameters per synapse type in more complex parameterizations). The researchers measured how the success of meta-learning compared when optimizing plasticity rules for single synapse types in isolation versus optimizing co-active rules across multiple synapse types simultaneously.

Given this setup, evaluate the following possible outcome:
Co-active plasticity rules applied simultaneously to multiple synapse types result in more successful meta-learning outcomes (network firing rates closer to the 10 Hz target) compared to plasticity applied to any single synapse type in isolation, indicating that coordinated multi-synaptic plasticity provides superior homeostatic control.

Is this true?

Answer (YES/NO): NO